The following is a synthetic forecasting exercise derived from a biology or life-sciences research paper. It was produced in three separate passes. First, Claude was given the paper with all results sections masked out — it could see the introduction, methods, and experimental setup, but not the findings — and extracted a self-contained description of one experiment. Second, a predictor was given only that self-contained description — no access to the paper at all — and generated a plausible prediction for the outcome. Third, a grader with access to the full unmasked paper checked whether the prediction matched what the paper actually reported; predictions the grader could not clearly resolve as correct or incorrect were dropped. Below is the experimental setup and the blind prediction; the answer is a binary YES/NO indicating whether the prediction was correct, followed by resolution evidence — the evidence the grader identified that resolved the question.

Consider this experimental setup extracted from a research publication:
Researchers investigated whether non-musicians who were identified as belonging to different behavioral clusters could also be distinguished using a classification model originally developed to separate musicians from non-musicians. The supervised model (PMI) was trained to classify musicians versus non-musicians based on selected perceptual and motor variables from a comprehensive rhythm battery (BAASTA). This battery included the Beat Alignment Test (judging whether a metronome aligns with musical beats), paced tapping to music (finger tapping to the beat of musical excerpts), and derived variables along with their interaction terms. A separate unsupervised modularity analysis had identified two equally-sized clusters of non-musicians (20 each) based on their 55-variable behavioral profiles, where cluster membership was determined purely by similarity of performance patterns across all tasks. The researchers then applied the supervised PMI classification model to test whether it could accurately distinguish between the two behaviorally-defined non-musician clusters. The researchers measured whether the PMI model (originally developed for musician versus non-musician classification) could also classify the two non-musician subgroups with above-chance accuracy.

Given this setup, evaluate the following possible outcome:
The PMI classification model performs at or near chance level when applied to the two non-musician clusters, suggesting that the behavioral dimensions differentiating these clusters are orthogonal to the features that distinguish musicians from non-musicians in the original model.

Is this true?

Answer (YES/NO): NO